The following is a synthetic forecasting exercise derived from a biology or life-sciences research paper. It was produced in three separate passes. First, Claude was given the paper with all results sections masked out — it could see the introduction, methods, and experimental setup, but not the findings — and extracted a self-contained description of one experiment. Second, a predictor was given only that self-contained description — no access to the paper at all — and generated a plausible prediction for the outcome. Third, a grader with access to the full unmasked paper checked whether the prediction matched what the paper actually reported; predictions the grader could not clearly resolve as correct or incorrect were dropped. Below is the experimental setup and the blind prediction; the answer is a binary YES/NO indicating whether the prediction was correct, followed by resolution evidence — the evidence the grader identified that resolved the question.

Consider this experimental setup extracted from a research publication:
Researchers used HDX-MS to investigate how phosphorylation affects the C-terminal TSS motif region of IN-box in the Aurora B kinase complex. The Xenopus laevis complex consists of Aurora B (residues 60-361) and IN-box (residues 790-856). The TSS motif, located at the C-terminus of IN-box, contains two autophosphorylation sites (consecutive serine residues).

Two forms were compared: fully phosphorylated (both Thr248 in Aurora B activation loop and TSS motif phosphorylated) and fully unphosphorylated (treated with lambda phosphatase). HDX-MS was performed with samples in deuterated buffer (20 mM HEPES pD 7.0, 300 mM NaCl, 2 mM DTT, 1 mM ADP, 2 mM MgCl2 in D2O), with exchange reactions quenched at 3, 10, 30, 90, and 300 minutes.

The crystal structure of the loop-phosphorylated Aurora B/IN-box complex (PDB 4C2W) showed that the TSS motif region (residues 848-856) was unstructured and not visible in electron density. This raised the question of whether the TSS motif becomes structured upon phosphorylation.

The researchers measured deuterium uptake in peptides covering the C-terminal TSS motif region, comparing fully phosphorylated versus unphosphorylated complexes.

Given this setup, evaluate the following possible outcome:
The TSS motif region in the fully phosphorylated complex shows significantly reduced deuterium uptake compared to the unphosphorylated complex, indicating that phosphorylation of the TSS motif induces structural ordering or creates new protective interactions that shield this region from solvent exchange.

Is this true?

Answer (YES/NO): NO